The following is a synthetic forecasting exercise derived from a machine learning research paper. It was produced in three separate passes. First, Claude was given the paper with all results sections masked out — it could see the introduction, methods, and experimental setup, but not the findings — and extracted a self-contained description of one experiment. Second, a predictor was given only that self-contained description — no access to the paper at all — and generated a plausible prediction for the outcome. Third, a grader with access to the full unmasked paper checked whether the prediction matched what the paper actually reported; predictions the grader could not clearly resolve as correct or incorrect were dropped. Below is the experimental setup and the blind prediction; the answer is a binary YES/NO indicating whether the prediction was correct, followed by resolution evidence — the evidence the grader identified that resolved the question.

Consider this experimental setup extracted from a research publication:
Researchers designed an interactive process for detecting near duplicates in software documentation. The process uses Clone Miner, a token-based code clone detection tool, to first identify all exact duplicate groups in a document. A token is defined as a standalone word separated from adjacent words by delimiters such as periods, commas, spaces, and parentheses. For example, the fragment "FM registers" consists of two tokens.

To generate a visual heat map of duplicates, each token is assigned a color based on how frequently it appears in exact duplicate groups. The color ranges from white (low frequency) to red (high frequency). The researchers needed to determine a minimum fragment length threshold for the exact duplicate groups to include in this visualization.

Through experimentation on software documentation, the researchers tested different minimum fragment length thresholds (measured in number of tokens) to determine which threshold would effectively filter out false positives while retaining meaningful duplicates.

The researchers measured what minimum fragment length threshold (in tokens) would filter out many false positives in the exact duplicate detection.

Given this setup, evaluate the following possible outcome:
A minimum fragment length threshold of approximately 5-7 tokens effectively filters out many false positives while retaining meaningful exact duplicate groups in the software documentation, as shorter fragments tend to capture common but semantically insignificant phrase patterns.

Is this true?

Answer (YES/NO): YES